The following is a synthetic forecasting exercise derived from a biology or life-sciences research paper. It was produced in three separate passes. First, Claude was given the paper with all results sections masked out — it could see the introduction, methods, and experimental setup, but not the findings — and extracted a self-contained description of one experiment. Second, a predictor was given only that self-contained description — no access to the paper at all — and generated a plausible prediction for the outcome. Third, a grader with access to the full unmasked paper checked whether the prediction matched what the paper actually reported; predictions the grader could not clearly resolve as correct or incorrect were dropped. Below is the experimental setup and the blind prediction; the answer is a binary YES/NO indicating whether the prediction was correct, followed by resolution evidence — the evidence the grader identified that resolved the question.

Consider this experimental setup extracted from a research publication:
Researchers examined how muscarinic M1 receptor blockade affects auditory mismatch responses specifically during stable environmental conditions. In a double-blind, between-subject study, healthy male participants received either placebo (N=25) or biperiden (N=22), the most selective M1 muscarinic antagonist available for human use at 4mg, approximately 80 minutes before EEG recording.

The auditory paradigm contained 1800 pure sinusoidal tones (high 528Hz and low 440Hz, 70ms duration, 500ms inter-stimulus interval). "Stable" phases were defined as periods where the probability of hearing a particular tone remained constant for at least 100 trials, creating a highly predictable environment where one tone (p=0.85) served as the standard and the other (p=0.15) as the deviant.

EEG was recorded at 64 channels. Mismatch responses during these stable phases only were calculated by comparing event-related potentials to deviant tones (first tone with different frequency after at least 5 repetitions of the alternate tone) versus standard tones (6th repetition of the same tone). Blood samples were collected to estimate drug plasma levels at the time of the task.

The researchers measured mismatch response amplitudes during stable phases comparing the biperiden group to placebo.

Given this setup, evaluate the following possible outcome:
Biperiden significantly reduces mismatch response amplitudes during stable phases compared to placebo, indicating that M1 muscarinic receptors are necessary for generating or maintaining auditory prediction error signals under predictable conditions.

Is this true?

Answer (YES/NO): NO